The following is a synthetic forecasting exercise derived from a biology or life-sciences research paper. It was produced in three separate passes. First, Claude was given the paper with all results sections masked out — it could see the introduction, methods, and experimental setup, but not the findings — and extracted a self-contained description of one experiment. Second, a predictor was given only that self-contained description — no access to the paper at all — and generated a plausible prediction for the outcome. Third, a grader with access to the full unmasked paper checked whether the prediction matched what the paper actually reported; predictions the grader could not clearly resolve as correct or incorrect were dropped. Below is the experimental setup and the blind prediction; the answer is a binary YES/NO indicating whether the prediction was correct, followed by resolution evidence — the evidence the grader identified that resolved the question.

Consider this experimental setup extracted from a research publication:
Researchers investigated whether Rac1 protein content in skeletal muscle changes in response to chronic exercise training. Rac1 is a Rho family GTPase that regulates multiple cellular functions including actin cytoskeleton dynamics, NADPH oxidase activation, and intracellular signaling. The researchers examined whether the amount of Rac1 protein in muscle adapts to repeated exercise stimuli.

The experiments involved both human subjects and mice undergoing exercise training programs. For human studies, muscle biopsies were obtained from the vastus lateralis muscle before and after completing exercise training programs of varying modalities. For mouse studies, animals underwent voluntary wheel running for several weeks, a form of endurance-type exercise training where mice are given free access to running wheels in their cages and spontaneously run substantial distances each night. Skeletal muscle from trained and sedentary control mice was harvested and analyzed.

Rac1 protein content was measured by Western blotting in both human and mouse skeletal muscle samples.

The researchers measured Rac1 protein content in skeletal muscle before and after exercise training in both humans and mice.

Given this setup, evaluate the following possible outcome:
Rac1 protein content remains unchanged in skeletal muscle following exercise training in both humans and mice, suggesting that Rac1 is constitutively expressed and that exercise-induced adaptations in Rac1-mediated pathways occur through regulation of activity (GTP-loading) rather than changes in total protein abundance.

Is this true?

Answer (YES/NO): NO